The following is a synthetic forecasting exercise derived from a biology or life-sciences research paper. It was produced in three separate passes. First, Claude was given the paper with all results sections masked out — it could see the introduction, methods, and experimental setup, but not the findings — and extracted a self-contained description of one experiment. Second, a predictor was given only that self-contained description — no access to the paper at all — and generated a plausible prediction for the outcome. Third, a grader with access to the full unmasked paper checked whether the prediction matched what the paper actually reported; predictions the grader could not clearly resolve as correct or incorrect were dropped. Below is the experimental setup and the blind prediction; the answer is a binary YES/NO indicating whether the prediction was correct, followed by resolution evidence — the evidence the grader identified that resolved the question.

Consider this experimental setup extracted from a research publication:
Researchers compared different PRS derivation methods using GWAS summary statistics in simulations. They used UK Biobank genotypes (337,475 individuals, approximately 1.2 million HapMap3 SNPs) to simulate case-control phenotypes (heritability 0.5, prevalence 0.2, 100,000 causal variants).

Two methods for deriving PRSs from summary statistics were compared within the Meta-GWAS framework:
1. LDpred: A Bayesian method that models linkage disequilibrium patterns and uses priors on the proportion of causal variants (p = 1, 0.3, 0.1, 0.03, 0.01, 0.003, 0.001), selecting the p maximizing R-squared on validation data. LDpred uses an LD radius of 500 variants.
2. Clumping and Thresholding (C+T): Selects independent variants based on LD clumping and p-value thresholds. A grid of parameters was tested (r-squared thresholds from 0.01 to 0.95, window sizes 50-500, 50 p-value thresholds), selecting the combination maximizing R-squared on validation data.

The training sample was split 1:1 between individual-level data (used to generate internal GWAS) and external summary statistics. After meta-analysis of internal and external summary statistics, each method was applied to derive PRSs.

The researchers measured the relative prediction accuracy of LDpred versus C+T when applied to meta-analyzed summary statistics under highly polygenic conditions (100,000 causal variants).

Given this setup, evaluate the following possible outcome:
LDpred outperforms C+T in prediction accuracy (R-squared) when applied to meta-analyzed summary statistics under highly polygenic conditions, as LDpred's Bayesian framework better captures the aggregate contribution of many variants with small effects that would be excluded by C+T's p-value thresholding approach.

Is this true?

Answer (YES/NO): YES